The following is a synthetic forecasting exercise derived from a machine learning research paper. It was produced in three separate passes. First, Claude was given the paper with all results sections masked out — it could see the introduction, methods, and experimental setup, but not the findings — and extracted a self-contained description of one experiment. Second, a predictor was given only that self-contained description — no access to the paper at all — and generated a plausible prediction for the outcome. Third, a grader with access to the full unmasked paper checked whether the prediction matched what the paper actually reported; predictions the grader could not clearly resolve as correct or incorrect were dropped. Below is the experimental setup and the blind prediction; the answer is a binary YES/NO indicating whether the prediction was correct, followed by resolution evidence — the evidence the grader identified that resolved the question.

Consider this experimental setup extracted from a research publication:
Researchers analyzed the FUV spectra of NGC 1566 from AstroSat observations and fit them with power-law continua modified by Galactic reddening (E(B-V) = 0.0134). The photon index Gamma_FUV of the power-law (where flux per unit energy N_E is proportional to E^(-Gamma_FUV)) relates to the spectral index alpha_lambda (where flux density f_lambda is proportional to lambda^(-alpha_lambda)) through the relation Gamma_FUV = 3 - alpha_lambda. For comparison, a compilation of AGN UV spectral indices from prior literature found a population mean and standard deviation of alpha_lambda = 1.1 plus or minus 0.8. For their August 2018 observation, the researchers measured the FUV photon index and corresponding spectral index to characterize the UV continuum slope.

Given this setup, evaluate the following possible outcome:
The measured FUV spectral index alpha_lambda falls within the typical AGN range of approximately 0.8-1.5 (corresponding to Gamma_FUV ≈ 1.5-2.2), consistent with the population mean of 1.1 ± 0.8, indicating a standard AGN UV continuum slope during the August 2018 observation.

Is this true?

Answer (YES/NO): NO